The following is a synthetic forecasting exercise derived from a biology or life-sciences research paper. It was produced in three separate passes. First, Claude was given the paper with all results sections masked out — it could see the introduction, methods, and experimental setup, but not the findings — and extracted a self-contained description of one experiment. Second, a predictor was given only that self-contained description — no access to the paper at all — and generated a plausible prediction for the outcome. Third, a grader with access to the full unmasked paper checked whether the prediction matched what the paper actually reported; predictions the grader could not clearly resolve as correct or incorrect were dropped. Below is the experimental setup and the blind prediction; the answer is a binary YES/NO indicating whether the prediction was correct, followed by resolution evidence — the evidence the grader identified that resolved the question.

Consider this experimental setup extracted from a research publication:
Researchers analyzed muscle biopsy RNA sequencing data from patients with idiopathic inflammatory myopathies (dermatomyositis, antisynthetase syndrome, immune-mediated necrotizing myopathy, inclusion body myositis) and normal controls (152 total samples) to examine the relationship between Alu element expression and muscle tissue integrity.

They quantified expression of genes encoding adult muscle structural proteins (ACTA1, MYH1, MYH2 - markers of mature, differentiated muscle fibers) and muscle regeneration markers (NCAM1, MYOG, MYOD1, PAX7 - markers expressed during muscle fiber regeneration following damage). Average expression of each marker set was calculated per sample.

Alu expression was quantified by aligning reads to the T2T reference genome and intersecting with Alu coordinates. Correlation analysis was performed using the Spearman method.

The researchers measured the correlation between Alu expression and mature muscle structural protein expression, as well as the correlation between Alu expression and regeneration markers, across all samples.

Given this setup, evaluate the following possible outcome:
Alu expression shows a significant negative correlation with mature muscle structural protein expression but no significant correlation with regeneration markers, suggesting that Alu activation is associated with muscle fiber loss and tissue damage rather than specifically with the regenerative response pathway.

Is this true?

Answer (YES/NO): NO